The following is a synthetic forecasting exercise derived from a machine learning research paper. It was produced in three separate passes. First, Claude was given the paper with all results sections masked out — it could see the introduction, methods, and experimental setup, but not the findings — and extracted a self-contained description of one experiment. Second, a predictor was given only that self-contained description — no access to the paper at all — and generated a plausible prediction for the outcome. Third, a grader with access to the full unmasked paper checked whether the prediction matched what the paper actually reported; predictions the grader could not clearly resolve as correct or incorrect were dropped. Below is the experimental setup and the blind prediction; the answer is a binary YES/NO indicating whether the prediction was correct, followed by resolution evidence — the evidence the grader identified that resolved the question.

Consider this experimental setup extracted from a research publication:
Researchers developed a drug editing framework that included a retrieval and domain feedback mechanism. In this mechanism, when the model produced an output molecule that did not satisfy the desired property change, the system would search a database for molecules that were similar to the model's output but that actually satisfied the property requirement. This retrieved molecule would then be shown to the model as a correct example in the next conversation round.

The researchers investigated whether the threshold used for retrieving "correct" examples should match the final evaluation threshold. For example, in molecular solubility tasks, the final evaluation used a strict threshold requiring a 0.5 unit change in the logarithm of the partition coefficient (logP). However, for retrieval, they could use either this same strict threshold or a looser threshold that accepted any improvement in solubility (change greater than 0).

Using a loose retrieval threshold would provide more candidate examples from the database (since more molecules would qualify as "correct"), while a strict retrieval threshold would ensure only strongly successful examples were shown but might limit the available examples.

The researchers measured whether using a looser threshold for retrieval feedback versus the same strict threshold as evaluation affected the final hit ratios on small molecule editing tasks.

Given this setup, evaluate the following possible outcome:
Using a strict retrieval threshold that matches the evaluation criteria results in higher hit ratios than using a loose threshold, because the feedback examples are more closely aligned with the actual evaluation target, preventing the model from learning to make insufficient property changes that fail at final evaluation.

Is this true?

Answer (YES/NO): YES